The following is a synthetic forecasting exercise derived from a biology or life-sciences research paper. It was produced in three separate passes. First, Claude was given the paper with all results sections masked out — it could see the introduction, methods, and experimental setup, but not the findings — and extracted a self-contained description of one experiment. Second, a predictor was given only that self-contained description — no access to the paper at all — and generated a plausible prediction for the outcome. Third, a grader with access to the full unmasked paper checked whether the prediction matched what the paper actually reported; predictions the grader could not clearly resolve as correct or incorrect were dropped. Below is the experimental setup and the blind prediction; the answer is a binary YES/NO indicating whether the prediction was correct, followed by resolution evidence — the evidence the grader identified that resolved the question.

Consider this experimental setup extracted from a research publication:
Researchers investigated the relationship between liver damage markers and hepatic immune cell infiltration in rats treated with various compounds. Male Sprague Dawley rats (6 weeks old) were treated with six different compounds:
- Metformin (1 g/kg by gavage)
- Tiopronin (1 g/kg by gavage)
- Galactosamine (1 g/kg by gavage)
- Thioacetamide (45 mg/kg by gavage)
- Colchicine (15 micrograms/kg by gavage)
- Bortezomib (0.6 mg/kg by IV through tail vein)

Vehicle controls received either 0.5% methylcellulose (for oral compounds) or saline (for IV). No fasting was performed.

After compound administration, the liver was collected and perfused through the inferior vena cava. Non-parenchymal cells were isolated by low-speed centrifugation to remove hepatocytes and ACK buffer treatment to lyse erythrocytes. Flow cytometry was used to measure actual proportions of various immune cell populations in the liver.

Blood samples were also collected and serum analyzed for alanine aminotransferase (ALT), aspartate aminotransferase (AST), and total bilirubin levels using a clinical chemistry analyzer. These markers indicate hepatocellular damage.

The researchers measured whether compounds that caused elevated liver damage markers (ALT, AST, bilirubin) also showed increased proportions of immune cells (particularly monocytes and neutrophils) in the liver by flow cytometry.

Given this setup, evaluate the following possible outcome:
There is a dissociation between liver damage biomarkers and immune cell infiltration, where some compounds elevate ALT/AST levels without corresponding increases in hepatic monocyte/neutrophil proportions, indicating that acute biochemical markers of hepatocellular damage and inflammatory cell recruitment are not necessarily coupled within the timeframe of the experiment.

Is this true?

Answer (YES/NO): YES